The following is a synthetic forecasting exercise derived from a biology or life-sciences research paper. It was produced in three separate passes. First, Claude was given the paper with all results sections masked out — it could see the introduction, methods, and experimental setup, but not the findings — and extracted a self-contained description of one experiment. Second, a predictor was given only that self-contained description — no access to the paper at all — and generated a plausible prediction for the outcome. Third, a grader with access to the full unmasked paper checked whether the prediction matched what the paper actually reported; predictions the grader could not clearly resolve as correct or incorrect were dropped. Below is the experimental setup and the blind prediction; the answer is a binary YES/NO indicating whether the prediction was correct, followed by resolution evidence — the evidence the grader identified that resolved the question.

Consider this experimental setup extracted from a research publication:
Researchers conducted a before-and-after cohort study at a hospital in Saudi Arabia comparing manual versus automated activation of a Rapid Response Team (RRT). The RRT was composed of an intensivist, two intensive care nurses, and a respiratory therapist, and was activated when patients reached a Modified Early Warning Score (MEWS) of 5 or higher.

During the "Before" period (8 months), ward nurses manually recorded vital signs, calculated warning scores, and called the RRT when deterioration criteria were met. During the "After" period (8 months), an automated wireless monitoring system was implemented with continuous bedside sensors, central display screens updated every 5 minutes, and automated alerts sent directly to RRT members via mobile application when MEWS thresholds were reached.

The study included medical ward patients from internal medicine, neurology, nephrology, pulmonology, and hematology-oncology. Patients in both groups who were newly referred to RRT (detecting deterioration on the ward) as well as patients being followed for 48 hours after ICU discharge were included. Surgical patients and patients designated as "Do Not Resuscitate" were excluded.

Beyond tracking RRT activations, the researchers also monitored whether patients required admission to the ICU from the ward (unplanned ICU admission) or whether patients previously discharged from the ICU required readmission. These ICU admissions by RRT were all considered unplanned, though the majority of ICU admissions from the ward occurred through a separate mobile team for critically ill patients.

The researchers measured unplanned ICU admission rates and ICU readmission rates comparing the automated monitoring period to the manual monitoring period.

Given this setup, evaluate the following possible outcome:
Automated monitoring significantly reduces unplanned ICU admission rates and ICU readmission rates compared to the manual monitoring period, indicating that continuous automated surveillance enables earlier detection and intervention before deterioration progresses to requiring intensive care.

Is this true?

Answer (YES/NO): NO